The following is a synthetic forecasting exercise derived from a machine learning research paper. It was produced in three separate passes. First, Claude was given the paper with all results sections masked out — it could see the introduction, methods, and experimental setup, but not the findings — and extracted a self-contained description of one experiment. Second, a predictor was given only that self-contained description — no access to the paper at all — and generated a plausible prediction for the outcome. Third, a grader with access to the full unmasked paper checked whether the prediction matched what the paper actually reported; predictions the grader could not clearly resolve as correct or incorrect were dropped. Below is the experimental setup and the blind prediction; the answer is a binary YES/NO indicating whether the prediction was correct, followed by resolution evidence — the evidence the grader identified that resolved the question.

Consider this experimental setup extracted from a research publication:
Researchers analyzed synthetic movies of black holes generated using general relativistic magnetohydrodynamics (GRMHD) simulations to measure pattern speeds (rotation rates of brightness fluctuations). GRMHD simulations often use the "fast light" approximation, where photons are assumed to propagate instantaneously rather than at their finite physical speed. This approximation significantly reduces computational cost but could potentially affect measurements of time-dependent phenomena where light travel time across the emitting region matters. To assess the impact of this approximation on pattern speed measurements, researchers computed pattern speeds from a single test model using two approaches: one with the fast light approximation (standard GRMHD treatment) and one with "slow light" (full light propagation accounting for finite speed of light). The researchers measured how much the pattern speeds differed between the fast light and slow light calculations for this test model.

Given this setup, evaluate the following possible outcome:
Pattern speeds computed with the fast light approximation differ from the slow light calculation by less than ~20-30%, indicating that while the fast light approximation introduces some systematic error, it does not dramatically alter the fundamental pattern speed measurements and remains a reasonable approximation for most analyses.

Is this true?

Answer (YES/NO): YES